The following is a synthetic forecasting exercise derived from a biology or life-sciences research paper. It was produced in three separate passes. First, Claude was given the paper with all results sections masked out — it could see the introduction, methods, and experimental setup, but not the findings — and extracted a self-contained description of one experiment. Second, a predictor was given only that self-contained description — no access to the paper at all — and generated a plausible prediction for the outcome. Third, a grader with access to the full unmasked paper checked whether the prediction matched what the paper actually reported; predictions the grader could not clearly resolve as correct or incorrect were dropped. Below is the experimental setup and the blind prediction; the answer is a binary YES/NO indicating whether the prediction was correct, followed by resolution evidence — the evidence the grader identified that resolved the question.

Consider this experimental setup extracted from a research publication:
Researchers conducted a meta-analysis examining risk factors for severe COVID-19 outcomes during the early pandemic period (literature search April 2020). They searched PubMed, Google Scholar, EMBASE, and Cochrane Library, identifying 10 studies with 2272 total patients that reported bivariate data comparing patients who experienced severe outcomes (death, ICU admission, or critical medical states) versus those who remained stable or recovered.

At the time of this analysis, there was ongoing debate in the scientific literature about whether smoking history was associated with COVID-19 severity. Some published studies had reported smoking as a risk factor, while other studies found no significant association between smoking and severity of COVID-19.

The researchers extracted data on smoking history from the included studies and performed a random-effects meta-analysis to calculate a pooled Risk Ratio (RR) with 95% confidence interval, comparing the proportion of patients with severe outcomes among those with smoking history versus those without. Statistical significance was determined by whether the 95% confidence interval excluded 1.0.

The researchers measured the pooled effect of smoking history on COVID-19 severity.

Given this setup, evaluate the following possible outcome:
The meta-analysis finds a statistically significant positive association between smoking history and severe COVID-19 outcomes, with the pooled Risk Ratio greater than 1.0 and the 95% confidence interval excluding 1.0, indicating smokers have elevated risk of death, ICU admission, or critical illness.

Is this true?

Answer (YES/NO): YES